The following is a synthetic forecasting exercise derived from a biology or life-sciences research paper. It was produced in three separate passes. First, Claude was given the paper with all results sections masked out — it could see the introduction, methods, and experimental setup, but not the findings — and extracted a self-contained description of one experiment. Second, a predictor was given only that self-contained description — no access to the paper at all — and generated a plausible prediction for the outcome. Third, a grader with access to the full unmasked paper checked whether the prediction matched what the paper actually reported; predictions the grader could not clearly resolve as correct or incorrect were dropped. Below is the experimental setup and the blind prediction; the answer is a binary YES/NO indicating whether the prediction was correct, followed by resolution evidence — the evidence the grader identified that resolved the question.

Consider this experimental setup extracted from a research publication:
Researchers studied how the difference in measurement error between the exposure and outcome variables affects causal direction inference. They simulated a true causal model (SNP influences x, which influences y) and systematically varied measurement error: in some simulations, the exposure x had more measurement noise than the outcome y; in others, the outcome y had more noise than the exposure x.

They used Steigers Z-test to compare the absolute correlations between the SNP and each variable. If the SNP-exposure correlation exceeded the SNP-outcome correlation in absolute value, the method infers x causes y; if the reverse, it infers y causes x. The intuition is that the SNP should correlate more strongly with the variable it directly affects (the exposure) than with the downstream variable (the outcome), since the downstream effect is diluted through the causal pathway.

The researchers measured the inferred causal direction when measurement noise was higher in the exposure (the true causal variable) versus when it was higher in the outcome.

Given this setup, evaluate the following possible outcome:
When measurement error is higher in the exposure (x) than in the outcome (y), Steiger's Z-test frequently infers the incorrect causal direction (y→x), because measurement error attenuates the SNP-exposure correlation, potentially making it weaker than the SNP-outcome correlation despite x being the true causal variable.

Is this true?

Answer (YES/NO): YES